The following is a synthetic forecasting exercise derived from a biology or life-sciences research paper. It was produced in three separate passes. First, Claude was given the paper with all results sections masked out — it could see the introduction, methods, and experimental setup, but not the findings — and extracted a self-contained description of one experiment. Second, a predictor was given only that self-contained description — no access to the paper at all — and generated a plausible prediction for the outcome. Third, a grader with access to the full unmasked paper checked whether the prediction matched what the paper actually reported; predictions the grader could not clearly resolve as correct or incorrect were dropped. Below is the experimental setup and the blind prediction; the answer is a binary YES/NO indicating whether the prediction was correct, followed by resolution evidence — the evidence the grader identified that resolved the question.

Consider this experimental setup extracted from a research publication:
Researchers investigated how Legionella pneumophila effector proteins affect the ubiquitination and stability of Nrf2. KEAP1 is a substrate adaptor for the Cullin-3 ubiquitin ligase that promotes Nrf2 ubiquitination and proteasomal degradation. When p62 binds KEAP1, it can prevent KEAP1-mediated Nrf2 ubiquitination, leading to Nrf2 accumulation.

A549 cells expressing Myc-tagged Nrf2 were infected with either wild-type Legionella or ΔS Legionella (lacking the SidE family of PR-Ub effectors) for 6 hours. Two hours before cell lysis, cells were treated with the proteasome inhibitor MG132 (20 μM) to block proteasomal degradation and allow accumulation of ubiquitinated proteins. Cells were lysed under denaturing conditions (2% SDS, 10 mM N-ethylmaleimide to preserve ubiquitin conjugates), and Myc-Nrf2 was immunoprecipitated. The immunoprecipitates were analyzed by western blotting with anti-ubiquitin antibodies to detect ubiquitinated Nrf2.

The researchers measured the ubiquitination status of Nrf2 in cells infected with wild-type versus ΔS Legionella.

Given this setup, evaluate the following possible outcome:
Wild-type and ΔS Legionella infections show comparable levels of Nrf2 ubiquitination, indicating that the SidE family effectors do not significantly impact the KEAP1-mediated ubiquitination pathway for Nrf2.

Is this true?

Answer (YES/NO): NO